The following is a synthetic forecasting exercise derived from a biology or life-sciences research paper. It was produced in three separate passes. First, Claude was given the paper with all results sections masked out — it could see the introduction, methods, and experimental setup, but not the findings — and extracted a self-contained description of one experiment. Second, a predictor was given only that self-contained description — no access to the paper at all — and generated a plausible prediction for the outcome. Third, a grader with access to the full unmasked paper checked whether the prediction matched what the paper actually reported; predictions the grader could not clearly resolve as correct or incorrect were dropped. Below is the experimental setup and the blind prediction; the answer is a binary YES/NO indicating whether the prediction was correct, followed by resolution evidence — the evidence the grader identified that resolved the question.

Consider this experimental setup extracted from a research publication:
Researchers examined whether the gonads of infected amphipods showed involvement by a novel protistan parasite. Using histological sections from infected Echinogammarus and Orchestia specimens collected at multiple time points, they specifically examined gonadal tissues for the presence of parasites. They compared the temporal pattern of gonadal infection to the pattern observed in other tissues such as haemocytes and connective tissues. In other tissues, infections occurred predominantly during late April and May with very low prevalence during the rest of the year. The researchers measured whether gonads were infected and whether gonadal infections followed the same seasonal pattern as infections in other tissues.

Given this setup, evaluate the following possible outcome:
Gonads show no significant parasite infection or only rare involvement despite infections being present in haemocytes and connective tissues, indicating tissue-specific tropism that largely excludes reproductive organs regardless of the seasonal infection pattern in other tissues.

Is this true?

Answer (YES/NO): NO